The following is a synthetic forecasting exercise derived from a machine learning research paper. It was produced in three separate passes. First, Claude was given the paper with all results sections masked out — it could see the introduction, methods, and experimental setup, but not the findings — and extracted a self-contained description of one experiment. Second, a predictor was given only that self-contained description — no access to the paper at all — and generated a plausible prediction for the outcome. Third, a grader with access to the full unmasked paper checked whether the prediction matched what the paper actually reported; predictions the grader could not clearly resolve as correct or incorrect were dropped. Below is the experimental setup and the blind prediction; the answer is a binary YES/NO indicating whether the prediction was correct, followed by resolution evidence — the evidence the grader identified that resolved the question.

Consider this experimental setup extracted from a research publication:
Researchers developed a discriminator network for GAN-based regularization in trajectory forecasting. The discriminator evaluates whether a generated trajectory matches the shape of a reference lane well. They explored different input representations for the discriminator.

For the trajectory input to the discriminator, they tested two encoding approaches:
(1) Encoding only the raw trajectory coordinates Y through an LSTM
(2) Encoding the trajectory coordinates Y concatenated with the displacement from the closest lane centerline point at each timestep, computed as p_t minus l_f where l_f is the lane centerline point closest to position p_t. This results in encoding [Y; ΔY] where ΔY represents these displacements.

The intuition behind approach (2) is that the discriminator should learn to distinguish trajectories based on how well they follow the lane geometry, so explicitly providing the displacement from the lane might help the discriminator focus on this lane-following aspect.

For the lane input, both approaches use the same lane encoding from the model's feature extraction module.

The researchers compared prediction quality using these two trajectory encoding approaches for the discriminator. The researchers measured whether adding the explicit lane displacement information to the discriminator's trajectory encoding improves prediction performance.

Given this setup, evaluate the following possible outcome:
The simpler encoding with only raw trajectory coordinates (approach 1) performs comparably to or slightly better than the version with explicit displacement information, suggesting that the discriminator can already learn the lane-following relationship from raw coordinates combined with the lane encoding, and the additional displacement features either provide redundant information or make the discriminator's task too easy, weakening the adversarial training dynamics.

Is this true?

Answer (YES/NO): NO